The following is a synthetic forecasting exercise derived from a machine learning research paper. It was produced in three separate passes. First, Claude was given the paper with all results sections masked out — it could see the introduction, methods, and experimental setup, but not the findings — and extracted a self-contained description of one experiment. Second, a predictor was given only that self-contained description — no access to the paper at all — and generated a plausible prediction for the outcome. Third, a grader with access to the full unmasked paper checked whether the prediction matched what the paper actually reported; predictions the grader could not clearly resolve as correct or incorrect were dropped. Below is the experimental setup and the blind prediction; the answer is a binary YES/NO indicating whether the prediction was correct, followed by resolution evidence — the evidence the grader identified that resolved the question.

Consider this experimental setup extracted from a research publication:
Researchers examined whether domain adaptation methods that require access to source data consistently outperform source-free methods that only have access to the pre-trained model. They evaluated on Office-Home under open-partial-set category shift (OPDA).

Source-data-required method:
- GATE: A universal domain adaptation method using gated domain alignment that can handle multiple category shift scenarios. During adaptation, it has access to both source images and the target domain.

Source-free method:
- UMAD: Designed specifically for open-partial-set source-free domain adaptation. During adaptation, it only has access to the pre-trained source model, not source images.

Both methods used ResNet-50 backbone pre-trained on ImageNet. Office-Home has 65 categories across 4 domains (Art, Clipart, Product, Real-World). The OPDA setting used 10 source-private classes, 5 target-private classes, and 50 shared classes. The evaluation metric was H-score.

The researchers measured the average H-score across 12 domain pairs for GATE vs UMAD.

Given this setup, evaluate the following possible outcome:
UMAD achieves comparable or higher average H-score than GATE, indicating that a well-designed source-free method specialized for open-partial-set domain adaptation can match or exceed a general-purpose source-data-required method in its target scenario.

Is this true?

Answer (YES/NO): NO